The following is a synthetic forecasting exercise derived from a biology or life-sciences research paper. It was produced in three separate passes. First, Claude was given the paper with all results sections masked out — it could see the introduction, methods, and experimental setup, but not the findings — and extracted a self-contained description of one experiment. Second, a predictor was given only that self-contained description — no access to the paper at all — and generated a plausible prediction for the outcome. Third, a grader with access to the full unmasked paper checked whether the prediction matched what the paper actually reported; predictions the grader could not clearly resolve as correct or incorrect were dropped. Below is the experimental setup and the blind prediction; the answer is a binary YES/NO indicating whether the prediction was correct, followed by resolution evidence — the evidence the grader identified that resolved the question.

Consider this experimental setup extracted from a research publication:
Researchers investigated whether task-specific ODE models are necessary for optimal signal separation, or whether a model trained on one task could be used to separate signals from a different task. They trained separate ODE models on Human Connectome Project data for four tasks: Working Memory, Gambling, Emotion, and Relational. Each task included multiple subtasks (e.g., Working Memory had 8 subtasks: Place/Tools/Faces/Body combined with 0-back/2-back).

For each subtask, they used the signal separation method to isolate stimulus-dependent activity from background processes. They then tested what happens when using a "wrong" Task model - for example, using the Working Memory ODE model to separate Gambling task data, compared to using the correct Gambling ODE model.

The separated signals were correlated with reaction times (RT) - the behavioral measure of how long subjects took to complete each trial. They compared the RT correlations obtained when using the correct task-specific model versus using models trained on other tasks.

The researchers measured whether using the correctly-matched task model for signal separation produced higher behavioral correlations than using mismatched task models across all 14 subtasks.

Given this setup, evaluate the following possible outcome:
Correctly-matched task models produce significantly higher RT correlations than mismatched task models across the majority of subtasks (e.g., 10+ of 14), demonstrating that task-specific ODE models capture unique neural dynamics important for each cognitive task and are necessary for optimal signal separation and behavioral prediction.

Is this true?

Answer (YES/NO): YES